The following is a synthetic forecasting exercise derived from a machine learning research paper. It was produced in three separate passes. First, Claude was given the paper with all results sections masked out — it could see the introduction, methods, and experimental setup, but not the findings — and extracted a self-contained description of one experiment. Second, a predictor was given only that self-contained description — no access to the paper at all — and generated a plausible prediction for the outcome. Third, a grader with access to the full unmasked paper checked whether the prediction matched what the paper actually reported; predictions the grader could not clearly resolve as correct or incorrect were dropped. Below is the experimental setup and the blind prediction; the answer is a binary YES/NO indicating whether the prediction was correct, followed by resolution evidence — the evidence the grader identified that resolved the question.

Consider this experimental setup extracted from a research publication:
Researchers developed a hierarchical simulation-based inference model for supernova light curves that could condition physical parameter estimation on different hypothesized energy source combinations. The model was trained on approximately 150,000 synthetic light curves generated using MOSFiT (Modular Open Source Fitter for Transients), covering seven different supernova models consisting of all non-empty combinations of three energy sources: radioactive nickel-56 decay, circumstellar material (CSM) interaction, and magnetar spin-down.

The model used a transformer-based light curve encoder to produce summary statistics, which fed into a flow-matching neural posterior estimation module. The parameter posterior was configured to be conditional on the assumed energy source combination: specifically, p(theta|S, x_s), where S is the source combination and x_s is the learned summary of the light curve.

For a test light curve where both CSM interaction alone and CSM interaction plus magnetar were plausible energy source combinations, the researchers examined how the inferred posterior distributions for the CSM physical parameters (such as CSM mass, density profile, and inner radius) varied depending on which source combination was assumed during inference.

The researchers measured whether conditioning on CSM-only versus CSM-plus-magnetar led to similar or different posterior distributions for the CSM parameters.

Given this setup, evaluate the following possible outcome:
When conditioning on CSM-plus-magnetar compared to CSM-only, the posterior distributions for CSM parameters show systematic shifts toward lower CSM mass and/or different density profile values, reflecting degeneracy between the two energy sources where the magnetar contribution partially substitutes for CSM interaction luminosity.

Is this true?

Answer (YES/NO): YES